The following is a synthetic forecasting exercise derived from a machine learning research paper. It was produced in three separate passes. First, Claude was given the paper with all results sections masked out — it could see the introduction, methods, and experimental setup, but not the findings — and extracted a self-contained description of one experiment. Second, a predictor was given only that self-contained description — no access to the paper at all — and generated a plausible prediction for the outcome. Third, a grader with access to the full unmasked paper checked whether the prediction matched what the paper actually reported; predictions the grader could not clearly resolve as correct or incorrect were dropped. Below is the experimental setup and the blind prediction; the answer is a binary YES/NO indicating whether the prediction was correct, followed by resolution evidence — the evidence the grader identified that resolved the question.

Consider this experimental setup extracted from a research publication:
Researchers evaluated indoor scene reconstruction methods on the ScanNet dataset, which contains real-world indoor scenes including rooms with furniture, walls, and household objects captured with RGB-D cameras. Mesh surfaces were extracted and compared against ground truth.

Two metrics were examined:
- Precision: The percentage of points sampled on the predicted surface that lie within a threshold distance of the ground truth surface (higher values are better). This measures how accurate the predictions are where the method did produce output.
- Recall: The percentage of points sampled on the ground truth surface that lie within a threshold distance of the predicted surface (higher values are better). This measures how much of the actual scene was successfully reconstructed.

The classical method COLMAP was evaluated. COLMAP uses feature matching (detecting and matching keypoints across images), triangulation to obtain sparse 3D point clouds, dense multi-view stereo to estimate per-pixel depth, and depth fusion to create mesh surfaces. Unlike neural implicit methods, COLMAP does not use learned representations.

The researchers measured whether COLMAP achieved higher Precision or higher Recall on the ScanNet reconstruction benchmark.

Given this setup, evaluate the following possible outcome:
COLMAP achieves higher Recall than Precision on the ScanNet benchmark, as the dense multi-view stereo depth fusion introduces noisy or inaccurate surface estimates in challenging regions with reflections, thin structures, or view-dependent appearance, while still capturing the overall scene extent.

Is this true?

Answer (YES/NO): NO